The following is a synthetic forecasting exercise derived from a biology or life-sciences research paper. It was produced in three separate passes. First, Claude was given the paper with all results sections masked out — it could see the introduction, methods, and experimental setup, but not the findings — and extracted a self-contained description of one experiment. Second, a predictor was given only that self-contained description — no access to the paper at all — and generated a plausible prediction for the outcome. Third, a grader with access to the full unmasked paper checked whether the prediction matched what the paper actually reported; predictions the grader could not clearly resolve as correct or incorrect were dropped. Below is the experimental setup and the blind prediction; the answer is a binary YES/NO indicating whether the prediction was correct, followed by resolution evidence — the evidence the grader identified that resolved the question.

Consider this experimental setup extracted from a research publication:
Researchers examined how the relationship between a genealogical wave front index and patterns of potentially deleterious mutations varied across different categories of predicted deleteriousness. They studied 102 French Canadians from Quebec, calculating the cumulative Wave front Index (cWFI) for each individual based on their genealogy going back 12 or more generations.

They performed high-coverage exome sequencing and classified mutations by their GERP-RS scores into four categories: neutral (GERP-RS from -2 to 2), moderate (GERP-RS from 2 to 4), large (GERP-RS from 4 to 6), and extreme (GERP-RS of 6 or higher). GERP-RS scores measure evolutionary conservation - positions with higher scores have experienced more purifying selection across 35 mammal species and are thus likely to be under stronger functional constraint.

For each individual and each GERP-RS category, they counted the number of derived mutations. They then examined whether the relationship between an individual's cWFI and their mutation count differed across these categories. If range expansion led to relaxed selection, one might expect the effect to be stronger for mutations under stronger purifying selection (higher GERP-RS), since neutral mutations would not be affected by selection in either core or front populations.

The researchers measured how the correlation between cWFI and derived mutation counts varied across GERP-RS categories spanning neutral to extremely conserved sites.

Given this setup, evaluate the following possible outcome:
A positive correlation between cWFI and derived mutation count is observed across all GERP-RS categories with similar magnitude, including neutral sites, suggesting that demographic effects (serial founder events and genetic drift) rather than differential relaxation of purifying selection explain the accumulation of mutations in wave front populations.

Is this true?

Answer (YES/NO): NO